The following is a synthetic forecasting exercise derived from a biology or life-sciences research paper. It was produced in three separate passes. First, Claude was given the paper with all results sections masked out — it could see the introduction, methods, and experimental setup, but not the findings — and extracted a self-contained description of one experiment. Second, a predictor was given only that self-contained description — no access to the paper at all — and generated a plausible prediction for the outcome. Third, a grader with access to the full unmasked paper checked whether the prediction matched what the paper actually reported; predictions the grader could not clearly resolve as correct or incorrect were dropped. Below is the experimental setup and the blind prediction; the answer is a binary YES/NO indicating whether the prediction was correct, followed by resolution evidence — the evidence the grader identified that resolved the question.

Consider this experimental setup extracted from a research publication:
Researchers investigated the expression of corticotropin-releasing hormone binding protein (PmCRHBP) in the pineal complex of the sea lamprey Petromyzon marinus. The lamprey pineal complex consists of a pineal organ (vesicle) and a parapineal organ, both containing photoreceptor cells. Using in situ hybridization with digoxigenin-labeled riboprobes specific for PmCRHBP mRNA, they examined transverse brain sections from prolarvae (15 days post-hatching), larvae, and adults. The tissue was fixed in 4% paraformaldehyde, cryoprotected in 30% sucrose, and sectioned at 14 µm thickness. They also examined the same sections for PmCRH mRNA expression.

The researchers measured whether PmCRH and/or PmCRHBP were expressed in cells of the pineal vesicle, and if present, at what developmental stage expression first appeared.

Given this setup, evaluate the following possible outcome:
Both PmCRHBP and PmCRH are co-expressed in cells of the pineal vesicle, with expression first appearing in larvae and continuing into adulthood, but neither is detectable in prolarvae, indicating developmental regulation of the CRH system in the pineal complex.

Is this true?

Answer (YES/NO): NO